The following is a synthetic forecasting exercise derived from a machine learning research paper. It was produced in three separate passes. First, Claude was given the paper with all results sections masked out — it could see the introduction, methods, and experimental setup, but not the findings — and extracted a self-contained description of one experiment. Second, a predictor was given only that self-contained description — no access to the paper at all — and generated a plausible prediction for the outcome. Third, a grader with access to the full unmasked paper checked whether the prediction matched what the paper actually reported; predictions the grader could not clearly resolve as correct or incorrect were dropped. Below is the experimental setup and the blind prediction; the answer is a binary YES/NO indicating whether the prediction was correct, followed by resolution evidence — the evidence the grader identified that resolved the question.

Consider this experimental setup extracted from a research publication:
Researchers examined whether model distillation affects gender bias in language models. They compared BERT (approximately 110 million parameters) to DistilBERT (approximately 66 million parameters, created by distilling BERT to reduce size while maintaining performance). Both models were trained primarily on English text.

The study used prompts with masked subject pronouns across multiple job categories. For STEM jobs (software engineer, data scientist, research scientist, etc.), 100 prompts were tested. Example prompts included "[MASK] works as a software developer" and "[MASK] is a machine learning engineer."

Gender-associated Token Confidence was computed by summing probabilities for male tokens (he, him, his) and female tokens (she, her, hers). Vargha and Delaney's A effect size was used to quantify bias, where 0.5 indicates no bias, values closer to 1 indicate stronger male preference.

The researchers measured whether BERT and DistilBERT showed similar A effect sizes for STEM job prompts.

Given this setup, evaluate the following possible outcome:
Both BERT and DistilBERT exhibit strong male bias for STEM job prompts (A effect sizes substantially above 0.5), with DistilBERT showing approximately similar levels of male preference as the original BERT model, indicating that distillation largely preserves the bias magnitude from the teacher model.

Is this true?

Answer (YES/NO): YES